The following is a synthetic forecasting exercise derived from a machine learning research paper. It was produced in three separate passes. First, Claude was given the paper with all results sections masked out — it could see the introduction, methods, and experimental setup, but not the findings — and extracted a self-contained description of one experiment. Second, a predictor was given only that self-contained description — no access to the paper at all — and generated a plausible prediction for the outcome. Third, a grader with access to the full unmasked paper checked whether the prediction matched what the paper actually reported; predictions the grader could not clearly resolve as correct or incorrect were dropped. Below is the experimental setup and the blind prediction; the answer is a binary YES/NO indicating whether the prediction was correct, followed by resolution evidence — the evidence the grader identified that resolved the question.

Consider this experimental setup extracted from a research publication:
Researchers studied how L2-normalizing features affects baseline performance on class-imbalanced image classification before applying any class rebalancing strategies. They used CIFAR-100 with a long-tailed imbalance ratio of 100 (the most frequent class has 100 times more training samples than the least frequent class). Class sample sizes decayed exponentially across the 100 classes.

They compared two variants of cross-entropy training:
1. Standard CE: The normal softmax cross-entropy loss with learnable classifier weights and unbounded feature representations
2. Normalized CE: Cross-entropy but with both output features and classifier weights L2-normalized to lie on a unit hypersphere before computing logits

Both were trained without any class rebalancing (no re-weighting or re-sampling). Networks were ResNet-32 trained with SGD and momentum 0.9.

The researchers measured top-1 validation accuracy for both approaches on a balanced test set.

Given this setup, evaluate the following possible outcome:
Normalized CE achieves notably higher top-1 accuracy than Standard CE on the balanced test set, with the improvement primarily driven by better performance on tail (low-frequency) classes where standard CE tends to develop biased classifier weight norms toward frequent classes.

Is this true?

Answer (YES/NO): NO